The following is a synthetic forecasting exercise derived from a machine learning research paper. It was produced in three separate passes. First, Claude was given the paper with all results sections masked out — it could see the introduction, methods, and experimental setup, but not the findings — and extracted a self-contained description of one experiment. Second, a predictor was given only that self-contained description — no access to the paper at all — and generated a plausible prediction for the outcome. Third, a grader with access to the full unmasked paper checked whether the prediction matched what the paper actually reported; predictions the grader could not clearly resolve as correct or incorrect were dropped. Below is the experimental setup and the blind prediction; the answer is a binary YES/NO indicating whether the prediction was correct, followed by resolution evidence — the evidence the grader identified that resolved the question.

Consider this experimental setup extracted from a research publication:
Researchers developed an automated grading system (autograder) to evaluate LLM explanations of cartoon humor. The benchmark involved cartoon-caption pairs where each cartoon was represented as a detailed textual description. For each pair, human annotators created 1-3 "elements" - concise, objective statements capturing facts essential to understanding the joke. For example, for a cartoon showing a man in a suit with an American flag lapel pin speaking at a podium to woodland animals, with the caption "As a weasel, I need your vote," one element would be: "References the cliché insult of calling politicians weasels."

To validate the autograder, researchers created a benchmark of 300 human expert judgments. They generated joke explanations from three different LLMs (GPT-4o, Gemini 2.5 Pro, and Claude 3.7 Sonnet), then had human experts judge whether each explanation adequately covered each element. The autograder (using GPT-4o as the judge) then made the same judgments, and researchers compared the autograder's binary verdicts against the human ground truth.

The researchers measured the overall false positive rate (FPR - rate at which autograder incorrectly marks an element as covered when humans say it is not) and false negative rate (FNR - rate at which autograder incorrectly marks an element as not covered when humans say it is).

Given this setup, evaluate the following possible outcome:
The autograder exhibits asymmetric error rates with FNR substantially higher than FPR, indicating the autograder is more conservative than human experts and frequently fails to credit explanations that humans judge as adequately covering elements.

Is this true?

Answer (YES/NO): NO